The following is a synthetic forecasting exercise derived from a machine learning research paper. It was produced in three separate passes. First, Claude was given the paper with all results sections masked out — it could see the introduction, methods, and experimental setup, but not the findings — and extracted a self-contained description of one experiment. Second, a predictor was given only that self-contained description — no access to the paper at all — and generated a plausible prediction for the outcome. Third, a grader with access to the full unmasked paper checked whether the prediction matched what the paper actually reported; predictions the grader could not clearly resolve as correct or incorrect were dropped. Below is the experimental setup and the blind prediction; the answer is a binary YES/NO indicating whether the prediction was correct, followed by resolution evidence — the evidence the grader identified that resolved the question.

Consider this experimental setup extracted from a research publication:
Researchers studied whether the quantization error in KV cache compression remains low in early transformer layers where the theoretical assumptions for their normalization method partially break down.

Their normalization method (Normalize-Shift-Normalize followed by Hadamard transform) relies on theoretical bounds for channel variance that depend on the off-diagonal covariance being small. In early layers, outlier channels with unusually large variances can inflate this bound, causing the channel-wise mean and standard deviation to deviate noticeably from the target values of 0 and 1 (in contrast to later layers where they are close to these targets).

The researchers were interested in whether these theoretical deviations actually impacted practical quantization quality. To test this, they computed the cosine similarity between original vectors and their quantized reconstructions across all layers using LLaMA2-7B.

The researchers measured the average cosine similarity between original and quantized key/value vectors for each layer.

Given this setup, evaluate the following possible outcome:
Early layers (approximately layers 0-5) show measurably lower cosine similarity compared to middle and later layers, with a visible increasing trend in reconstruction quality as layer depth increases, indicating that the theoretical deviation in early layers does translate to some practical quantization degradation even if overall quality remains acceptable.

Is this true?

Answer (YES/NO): NO